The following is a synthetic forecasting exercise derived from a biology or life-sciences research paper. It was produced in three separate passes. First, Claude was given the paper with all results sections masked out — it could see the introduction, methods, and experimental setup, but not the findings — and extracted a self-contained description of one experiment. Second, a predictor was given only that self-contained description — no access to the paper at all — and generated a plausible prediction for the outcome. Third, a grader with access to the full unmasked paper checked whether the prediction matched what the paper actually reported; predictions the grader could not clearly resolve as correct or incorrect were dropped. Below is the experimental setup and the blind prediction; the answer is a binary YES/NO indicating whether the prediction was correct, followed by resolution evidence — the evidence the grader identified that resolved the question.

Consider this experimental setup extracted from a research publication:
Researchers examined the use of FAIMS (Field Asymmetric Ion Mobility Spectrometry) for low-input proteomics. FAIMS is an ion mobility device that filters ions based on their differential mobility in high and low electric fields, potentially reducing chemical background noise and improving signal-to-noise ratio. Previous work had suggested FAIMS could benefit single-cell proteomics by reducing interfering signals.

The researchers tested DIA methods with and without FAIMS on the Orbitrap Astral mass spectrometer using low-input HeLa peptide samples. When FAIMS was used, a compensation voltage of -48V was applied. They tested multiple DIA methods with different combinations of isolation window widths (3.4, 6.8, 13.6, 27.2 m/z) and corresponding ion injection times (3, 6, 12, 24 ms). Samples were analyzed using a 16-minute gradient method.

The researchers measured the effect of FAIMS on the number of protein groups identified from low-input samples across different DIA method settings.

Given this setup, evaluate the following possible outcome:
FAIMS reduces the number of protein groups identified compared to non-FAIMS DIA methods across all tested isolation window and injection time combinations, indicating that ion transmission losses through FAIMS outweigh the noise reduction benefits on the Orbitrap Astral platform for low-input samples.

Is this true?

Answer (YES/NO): NO